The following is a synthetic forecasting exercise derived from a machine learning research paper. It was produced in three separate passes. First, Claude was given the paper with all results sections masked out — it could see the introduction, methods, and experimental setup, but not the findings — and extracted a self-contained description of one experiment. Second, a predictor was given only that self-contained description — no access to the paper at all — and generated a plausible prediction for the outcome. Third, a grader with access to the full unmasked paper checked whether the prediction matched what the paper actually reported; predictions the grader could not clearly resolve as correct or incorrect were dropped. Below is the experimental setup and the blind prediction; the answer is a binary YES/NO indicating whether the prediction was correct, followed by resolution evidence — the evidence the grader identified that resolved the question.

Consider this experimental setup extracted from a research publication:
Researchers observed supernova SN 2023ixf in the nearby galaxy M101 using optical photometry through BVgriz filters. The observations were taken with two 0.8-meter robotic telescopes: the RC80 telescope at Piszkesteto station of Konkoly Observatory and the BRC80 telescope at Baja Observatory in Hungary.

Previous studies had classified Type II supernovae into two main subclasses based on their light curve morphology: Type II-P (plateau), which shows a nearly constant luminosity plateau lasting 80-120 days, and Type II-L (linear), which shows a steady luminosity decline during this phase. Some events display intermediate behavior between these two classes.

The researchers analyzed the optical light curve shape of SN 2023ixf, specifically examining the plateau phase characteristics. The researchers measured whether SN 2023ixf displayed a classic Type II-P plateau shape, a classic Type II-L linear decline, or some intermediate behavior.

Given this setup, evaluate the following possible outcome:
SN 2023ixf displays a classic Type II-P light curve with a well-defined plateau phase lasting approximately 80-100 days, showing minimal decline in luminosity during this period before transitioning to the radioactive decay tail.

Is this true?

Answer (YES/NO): NO